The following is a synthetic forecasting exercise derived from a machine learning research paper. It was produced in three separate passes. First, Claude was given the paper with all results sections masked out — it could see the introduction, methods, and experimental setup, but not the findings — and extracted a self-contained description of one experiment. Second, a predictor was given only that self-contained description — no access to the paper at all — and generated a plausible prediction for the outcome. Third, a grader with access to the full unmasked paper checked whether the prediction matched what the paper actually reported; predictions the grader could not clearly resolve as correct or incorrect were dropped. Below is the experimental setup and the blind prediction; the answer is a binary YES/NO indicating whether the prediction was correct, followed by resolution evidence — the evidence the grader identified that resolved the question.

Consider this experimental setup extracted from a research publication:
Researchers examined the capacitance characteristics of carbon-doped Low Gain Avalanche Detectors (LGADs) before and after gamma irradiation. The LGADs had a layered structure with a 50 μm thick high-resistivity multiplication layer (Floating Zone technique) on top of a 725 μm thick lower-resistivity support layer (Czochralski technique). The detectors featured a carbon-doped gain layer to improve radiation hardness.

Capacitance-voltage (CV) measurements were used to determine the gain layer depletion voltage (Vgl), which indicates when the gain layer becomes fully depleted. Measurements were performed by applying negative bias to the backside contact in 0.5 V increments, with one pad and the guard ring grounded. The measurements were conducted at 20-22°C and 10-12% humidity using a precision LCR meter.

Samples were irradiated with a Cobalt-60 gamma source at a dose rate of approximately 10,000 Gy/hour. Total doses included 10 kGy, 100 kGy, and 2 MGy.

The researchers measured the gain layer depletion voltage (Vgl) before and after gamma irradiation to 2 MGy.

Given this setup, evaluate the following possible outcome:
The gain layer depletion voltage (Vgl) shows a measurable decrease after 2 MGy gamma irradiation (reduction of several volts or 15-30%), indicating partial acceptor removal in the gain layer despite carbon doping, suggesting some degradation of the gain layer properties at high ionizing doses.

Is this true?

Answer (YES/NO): NO